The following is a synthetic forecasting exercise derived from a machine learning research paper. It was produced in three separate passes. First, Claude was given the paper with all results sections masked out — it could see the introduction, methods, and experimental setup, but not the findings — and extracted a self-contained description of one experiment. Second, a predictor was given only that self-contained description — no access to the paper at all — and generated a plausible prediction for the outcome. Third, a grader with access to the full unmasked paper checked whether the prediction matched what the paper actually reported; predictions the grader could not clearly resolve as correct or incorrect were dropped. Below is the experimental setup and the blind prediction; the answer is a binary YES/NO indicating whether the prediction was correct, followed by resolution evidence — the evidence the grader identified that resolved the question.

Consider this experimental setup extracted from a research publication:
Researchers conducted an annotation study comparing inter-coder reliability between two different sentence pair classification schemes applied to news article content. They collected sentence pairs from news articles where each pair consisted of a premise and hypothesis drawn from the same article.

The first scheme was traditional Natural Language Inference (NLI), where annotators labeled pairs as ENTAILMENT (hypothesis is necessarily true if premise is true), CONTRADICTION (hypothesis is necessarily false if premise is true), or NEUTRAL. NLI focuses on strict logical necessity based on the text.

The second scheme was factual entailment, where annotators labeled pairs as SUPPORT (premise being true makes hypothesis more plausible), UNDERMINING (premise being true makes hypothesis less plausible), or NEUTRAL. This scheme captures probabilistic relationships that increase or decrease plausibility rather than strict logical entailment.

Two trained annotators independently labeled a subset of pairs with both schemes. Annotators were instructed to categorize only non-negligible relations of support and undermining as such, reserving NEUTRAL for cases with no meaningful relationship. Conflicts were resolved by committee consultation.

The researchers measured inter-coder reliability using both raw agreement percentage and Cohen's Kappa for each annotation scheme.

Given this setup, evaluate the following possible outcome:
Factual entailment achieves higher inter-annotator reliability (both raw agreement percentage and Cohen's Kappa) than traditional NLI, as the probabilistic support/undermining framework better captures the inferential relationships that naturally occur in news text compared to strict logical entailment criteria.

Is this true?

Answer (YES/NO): NO